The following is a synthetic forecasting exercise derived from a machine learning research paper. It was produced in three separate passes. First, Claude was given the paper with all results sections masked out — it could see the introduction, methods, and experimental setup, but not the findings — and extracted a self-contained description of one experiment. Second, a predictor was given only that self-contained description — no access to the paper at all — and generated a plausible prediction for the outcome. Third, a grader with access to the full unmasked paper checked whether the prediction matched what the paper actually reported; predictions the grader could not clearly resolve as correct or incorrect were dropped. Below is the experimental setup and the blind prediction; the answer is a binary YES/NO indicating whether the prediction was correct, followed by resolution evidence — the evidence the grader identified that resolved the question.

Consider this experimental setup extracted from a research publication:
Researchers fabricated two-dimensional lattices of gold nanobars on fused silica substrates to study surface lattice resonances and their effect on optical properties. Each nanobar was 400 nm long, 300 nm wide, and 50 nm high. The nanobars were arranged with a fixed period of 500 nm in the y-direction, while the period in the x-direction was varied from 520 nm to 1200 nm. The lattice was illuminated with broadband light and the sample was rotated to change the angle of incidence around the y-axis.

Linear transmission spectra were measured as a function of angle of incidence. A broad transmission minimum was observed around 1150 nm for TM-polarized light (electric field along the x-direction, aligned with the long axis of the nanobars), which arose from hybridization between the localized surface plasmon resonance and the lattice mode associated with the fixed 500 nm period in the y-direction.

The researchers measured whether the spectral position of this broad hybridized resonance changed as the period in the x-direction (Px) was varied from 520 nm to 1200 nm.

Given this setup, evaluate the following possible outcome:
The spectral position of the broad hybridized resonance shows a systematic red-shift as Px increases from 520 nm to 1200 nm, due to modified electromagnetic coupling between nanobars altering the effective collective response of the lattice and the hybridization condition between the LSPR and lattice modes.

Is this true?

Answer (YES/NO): NO